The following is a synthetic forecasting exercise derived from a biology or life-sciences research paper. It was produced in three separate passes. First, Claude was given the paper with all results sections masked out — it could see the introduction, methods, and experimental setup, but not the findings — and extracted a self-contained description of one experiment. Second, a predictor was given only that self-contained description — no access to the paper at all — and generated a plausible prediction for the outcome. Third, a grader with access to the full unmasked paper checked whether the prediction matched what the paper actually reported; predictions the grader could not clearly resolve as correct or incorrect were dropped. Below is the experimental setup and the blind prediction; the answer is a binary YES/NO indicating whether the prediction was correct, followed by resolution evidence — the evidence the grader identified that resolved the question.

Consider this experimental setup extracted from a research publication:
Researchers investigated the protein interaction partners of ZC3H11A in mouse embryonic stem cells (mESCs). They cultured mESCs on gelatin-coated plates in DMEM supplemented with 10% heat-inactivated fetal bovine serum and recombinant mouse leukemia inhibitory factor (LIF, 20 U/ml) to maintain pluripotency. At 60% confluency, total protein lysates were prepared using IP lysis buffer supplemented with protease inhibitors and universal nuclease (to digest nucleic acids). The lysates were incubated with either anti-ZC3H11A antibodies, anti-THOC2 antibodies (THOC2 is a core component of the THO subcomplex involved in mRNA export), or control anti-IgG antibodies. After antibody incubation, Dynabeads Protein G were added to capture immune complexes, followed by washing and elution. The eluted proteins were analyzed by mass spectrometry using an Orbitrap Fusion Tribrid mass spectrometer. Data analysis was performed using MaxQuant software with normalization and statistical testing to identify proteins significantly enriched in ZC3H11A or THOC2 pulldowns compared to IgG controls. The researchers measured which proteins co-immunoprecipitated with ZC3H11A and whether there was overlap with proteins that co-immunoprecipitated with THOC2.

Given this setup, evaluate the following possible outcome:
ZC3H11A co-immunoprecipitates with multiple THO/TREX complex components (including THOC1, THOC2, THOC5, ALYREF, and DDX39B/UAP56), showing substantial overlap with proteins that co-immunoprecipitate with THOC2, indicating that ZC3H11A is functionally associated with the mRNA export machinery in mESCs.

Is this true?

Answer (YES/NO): YES